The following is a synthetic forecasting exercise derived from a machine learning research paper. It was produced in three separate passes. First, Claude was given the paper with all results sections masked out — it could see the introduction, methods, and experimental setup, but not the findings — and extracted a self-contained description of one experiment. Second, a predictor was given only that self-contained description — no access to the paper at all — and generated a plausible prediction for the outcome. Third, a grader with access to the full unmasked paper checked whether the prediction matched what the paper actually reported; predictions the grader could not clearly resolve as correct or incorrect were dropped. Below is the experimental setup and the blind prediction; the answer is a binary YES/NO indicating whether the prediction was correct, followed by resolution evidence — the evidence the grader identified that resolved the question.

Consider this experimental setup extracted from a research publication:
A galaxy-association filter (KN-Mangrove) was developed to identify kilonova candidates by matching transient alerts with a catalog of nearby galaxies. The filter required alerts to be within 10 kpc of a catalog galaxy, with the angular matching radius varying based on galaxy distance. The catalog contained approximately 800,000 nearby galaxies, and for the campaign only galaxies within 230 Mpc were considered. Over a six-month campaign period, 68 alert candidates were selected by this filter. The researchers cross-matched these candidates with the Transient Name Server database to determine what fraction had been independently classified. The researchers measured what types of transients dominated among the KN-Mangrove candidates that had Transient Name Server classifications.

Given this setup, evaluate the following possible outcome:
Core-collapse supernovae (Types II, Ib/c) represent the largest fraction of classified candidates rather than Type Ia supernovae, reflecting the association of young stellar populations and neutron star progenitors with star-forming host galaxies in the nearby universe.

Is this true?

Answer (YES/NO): YES